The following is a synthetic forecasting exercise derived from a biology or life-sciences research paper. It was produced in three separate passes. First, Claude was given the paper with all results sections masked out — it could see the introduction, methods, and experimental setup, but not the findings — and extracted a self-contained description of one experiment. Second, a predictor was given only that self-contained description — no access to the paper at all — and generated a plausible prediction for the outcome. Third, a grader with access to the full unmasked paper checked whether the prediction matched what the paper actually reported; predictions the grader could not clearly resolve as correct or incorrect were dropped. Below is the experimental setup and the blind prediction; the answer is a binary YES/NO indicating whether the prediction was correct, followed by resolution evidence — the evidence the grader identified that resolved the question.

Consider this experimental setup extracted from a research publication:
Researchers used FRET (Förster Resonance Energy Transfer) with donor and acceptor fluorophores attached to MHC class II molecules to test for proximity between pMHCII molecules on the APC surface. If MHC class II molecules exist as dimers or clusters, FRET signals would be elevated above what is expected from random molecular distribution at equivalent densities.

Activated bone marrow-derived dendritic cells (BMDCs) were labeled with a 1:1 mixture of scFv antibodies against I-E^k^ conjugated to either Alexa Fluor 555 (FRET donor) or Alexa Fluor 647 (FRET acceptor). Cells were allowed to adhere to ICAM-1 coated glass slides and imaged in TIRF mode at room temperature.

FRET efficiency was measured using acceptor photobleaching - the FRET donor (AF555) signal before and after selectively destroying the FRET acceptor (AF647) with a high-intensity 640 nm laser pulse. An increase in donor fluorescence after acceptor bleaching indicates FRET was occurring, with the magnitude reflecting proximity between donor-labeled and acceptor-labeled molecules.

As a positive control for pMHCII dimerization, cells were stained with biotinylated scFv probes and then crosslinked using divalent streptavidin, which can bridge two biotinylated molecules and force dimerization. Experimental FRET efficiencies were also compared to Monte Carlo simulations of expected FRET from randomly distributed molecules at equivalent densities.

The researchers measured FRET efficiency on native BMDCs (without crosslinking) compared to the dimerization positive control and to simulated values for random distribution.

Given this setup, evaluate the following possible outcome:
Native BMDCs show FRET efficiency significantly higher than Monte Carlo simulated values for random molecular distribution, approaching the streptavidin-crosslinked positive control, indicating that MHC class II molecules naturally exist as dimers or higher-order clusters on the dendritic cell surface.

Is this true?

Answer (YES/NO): NO